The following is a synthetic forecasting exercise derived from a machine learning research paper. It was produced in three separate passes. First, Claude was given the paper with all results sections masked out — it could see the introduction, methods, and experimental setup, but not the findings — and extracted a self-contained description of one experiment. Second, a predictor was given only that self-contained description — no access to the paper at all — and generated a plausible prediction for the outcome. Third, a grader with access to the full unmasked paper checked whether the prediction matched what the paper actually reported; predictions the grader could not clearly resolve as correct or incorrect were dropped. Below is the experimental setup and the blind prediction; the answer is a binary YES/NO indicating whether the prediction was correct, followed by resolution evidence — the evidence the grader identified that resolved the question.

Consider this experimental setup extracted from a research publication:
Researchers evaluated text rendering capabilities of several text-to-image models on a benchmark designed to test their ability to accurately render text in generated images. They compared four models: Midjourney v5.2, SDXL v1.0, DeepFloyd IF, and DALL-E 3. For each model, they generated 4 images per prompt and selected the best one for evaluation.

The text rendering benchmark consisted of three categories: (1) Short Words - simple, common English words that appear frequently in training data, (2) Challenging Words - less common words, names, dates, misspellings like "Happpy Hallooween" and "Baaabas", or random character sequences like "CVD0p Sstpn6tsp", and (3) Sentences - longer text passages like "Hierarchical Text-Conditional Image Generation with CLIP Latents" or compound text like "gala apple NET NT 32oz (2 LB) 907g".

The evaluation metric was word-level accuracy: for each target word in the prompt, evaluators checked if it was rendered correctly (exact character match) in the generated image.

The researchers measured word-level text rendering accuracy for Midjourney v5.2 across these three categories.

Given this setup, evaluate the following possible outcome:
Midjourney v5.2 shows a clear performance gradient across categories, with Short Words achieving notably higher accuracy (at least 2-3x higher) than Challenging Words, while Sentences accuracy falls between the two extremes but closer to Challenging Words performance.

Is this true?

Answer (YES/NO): NO